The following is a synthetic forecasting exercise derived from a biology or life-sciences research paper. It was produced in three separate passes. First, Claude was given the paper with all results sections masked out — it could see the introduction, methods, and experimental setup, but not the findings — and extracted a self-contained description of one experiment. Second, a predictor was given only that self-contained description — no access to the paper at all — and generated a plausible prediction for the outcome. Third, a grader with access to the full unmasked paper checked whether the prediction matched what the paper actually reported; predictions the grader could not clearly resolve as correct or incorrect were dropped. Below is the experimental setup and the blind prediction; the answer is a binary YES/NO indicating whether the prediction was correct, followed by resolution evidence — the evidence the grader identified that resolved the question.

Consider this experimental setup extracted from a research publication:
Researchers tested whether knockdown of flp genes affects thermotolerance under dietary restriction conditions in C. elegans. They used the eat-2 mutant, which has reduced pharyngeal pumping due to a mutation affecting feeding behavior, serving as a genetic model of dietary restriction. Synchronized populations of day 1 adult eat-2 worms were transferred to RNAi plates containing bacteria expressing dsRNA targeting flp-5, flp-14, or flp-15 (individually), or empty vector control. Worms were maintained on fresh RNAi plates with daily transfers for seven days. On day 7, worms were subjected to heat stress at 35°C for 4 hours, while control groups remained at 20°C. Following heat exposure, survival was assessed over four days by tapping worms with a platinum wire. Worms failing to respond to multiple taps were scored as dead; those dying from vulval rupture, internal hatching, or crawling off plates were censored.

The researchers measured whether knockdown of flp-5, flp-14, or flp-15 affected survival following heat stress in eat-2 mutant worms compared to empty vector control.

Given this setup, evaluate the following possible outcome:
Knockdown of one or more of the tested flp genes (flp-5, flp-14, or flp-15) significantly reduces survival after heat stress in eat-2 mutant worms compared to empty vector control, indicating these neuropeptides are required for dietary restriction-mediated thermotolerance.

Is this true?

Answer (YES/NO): NO